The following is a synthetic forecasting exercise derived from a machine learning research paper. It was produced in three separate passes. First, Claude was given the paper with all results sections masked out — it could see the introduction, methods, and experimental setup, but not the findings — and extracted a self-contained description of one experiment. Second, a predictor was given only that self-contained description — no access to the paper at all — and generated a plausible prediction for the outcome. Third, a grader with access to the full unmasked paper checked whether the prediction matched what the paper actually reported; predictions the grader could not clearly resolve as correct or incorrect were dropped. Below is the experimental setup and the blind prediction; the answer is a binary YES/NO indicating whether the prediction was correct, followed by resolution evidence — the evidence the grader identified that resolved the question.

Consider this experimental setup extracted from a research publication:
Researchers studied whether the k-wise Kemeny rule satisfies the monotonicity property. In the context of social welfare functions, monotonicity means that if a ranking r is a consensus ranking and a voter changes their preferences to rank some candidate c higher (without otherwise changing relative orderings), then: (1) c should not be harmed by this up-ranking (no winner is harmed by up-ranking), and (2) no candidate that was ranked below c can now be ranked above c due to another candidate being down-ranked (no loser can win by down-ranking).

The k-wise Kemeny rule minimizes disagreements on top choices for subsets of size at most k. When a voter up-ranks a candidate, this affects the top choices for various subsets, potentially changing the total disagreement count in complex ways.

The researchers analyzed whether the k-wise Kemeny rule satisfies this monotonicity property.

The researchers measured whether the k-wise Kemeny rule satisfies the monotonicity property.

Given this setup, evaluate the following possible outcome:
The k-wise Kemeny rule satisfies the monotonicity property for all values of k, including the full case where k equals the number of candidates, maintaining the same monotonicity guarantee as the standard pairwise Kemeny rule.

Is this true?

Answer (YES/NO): YES